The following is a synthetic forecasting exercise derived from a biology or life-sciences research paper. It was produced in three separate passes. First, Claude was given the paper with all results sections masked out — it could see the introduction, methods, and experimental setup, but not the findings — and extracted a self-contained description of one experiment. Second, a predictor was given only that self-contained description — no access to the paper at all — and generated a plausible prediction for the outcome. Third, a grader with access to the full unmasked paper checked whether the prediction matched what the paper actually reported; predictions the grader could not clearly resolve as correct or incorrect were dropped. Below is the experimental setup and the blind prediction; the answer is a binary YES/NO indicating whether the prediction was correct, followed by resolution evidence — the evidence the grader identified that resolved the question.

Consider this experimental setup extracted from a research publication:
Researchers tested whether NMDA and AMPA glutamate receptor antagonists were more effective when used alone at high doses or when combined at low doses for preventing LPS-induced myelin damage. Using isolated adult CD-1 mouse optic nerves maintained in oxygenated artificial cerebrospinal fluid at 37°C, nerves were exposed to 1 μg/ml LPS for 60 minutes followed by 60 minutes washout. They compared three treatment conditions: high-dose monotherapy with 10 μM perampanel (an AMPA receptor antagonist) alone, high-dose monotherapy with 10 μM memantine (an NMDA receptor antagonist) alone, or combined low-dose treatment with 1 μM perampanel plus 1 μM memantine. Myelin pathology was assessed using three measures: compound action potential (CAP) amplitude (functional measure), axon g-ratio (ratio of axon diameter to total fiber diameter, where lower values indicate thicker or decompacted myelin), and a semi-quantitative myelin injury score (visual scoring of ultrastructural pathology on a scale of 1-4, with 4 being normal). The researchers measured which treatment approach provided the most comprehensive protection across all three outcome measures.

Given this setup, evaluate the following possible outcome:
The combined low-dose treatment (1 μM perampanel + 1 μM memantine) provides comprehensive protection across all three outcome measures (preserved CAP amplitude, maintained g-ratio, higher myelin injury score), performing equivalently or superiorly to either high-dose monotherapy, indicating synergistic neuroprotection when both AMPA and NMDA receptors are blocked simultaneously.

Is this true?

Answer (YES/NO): YES